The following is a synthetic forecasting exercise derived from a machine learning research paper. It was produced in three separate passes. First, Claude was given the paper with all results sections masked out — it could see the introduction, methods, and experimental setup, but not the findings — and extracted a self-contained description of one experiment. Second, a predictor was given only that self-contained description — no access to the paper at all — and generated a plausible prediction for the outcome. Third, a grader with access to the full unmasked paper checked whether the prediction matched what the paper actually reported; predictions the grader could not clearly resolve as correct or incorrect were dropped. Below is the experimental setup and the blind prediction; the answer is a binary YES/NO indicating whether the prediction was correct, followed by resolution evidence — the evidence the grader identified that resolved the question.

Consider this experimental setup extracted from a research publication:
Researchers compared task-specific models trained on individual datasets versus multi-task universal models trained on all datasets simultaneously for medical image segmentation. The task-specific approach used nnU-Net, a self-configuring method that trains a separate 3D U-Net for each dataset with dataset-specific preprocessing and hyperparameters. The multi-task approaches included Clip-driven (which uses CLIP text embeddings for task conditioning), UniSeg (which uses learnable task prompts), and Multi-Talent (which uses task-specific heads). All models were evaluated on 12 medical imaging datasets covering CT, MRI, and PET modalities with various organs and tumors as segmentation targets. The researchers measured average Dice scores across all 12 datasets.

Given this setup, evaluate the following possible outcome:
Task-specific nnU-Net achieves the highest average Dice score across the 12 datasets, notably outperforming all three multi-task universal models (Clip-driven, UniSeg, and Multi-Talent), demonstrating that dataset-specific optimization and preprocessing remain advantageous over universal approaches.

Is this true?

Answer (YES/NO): NO